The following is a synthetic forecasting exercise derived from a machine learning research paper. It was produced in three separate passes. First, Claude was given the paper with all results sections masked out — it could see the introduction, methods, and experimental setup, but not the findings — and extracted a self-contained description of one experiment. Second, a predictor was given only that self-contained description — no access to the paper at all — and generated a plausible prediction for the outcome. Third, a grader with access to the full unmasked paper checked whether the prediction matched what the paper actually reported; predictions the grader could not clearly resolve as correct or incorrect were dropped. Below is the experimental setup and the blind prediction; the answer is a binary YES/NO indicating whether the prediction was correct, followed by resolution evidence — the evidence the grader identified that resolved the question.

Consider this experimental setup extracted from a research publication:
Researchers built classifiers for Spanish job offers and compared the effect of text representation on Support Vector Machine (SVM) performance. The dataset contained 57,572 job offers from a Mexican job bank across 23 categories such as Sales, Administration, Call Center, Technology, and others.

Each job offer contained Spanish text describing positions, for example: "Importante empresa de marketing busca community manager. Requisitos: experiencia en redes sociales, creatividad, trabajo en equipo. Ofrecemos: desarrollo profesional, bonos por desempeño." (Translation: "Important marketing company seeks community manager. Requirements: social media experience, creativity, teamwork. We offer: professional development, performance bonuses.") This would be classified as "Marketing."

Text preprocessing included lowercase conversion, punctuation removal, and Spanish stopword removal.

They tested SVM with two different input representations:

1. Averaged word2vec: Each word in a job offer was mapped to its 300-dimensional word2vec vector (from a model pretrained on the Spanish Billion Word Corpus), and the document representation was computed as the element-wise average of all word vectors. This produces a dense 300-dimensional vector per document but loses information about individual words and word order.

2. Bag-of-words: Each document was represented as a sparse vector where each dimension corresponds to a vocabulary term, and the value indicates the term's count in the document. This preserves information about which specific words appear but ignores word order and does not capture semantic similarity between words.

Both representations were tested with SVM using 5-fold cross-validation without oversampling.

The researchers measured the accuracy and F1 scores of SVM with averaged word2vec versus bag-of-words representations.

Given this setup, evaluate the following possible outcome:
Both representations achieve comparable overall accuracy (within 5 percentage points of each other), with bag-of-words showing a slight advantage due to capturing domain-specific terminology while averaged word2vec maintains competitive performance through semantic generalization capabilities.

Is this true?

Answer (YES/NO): NO